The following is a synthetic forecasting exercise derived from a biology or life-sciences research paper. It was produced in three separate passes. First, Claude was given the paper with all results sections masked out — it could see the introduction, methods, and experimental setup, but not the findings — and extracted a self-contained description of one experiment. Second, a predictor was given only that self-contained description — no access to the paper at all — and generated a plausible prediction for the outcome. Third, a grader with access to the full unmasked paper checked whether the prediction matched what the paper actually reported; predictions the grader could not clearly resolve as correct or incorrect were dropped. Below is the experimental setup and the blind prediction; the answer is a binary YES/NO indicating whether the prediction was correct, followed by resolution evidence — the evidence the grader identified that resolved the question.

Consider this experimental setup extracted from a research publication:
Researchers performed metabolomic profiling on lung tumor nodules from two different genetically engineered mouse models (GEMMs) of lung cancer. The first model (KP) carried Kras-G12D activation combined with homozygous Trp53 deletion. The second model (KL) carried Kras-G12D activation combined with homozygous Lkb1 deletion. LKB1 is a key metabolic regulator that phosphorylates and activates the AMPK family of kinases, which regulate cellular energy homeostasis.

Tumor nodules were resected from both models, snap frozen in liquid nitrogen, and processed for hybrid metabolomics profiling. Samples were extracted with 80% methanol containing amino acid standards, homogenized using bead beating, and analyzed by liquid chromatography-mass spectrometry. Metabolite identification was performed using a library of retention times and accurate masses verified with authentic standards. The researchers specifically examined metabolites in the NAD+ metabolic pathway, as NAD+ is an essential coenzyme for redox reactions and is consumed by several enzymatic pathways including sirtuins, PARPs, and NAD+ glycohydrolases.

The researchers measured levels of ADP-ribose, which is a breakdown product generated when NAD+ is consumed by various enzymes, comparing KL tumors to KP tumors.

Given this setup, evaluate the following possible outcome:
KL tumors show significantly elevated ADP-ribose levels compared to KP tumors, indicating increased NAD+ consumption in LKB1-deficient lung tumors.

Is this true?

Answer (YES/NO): YES